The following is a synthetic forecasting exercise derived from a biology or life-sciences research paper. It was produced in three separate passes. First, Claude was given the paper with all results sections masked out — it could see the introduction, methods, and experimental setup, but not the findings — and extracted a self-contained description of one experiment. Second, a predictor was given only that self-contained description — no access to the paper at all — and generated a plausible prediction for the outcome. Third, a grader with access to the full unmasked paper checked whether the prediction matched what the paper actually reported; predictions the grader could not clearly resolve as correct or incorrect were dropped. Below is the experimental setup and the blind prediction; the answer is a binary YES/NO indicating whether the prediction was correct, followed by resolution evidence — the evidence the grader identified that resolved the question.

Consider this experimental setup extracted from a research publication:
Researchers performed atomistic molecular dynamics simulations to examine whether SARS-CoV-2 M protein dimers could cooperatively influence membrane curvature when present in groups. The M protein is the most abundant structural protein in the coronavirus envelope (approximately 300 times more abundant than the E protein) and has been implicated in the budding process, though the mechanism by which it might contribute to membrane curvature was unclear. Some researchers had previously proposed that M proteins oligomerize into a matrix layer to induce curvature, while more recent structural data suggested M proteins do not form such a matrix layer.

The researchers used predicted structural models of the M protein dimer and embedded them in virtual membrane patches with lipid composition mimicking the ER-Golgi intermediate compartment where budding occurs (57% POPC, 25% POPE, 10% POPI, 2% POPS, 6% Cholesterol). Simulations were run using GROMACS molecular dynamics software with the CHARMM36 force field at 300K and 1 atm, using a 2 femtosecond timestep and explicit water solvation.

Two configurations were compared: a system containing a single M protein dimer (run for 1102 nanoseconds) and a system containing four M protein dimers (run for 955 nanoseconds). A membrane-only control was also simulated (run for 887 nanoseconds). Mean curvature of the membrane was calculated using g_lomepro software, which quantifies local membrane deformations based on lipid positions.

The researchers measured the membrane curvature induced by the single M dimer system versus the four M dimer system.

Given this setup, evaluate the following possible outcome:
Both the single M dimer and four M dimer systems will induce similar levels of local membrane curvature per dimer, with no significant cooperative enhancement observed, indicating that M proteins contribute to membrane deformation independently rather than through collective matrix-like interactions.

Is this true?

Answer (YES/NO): NO